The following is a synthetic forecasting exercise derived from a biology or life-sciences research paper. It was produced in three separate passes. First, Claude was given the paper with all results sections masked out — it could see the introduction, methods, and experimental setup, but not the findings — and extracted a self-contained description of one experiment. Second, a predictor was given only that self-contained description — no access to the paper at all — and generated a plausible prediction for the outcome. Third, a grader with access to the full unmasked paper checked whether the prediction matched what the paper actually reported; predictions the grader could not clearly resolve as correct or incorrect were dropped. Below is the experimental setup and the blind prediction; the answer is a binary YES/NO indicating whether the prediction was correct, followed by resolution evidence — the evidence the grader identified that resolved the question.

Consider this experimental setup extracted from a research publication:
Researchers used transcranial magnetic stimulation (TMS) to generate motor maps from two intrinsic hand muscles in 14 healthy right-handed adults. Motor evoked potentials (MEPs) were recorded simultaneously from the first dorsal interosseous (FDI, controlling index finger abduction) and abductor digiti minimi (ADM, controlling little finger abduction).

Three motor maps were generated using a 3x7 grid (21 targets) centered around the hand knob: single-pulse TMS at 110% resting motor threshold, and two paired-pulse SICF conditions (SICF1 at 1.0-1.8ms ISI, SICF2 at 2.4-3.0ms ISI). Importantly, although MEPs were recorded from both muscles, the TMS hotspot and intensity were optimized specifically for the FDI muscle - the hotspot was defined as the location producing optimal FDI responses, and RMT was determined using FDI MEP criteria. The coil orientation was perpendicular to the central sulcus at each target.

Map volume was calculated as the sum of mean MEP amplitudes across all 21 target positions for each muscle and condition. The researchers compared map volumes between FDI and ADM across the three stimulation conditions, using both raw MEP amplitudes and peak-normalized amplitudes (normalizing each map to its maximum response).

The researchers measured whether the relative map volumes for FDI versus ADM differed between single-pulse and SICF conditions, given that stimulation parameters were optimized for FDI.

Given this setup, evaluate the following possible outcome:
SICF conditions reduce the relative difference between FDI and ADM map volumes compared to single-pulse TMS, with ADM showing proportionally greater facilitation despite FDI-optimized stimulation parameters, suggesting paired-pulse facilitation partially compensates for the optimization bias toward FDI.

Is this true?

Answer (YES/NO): NO